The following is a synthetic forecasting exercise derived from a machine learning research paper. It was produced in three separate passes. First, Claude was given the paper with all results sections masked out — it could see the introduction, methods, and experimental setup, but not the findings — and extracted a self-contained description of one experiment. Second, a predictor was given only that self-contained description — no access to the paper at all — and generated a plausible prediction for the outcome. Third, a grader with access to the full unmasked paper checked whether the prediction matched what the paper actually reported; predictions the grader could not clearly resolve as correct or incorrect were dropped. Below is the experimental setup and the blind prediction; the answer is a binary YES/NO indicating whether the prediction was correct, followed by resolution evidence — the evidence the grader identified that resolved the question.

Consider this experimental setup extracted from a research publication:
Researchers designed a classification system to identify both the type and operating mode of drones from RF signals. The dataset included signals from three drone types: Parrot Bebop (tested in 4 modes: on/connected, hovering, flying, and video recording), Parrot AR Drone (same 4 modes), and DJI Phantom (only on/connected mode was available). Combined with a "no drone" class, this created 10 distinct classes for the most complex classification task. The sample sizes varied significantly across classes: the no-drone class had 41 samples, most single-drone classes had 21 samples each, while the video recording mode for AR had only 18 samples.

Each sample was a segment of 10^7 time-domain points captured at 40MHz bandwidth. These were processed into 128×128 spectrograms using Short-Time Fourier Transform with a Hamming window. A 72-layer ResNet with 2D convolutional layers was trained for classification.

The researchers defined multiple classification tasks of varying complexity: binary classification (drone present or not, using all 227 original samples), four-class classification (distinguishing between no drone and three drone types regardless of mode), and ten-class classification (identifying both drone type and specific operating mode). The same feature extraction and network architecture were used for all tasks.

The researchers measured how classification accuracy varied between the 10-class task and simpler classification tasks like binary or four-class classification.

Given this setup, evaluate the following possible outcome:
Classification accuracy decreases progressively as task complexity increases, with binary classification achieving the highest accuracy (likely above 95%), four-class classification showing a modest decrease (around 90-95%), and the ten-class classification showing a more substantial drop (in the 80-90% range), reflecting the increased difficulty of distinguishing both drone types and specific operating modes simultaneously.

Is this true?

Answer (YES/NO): NO